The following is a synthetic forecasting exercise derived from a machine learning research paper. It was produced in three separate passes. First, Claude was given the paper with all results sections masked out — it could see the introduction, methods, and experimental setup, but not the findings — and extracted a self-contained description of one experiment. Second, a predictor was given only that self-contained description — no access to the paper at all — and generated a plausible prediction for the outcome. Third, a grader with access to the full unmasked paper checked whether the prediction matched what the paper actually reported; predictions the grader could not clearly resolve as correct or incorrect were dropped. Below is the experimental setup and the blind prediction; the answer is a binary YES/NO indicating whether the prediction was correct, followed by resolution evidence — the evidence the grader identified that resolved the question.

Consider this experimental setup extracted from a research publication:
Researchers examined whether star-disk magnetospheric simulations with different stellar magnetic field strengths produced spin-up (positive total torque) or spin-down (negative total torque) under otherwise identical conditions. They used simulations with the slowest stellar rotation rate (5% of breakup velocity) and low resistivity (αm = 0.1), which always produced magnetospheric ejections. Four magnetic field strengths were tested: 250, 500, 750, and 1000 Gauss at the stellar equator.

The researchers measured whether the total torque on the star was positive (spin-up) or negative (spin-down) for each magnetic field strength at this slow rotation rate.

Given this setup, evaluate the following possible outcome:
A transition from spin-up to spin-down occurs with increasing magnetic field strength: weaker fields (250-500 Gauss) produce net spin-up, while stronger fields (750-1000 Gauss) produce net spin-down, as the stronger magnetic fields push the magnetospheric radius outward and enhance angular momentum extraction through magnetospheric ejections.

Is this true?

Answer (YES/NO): NO